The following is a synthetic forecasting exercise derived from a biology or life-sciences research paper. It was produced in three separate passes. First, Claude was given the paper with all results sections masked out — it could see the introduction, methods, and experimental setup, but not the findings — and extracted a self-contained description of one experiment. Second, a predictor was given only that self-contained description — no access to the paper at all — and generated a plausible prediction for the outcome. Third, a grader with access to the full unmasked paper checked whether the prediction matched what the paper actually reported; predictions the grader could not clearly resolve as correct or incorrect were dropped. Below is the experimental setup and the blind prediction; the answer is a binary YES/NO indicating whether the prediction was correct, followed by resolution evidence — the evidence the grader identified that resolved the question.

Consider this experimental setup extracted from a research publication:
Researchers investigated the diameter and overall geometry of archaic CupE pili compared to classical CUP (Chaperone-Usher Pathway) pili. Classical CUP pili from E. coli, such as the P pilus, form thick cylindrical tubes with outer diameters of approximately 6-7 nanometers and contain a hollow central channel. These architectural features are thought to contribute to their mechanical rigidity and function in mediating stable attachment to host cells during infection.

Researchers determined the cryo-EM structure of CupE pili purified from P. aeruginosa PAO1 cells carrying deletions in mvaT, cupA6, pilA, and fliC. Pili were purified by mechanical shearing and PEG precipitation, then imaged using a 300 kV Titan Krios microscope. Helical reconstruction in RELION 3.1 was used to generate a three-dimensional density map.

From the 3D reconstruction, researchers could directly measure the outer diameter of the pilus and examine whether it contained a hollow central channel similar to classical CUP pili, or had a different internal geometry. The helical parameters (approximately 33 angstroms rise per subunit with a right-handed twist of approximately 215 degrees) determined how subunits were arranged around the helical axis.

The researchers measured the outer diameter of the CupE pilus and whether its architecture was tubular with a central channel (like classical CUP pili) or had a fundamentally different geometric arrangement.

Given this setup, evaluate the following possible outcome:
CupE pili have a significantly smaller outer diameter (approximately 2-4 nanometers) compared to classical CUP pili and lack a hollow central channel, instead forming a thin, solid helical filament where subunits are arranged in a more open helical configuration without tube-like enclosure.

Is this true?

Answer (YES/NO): NO